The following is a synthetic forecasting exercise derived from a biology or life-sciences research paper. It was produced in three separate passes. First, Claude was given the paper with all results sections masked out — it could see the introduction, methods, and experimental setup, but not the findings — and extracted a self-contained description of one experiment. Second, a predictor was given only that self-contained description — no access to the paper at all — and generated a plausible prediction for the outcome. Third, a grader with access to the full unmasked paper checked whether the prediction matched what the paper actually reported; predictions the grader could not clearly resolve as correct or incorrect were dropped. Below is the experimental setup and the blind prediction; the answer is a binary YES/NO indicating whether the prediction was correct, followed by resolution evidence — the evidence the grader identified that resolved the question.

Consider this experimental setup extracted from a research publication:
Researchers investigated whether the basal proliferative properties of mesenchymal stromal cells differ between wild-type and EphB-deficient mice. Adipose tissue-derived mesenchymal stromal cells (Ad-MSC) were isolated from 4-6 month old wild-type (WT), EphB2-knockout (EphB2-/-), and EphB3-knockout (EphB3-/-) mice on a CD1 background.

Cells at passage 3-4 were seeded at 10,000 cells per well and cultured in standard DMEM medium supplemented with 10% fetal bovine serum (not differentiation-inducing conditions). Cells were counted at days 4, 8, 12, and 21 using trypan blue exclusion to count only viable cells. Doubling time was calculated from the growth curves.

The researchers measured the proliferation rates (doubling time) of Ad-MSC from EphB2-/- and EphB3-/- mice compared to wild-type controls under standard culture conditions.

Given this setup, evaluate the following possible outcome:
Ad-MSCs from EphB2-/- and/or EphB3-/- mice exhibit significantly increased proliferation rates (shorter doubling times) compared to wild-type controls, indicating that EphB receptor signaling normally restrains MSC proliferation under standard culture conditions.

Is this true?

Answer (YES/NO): NO